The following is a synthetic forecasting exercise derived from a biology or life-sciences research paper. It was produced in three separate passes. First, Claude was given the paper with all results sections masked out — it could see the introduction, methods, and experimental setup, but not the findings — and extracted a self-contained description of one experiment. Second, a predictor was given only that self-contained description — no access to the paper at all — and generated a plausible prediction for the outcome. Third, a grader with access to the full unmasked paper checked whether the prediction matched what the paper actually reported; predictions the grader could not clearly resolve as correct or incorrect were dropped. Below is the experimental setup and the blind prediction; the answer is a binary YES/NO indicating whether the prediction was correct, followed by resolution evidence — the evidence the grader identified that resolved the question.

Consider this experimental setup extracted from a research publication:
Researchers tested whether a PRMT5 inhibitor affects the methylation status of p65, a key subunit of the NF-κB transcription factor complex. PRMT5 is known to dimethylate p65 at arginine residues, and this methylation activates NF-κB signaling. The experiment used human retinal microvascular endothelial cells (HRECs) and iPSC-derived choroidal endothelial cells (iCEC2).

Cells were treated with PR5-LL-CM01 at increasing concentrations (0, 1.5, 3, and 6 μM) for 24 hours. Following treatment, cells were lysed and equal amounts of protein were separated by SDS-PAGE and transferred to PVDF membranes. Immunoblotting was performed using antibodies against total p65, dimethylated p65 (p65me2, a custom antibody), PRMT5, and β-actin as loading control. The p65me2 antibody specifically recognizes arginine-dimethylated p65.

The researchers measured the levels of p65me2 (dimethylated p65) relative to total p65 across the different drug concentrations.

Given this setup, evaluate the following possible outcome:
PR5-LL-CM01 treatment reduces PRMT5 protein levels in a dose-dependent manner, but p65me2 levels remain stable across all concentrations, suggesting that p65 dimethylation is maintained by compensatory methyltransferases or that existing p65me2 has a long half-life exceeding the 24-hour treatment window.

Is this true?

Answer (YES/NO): NO